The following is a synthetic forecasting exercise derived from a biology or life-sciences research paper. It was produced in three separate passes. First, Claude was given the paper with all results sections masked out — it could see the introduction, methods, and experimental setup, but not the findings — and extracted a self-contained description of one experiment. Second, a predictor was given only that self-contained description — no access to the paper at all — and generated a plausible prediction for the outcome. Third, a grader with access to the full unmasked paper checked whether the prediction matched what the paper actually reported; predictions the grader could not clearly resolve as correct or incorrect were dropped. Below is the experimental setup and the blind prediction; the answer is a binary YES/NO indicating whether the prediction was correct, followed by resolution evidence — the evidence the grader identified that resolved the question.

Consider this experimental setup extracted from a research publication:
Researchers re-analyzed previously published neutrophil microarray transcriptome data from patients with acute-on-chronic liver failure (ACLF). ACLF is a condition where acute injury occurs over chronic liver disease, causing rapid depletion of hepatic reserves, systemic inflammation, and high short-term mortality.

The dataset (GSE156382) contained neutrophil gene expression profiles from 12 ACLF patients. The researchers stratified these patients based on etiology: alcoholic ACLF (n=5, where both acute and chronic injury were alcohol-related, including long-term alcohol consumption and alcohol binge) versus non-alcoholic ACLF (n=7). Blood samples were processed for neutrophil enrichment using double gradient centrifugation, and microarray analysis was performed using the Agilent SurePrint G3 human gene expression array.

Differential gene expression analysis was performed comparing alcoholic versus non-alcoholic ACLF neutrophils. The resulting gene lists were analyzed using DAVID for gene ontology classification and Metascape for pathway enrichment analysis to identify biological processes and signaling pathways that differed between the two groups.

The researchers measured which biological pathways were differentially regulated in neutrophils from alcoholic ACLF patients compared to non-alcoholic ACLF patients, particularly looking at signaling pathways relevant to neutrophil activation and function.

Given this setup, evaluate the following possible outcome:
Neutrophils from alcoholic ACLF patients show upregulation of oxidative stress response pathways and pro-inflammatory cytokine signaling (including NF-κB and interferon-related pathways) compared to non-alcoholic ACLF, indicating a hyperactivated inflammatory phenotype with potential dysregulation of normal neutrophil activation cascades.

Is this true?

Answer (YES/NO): NO